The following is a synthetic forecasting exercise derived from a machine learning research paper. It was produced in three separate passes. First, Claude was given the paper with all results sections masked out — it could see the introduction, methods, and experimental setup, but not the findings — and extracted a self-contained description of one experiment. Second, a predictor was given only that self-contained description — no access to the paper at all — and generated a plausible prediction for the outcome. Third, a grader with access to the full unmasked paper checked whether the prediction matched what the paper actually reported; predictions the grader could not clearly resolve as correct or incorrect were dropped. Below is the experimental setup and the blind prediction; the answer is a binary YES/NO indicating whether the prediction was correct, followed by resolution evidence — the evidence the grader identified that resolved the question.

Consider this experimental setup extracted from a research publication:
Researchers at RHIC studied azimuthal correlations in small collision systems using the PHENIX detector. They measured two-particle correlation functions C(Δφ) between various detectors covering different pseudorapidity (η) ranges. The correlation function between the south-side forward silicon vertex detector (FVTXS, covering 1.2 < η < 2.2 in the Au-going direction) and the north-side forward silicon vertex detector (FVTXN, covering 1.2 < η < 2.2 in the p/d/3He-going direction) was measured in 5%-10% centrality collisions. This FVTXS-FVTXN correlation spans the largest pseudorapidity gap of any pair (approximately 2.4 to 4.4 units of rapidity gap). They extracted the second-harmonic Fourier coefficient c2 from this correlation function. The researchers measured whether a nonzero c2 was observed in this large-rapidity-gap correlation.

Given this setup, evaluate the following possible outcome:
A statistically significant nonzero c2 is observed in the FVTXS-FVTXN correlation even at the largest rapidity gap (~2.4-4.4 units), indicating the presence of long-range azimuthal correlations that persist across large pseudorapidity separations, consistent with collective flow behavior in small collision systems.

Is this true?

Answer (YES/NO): YES